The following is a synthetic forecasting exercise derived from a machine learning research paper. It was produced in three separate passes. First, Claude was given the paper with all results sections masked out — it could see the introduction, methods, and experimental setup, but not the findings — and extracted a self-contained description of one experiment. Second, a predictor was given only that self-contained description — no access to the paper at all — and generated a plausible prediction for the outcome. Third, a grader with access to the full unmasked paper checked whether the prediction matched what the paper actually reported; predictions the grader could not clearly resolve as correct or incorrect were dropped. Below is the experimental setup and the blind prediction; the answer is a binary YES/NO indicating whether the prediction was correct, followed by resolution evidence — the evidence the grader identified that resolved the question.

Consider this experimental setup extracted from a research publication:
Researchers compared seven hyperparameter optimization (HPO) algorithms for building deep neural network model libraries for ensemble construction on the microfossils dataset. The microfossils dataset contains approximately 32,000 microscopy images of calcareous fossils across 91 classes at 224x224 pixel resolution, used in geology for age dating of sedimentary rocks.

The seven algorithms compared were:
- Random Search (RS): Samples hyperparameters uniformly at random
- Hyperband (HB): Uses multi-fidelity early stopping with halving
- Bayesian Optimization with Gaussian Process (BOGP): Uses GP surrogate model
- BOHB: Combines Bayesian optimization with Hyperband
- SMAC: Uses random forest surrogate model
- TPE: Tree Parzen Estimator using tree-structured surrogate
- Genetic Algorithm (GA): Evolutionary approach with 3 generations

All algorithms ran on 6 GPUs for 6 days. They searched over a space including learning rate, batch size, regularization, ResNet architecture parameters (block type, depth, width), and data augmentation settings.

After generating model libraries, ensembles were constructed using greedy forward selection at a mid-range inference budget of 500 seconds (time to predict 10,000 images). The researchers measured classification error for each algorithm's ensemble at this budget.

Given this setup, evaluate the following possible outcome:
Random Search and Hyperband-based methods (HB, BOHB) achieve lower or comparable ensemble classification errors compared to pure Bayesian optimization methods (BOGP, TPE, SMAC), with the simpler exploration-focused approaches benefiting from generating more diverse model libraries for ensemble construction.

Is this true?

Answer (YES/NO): NO